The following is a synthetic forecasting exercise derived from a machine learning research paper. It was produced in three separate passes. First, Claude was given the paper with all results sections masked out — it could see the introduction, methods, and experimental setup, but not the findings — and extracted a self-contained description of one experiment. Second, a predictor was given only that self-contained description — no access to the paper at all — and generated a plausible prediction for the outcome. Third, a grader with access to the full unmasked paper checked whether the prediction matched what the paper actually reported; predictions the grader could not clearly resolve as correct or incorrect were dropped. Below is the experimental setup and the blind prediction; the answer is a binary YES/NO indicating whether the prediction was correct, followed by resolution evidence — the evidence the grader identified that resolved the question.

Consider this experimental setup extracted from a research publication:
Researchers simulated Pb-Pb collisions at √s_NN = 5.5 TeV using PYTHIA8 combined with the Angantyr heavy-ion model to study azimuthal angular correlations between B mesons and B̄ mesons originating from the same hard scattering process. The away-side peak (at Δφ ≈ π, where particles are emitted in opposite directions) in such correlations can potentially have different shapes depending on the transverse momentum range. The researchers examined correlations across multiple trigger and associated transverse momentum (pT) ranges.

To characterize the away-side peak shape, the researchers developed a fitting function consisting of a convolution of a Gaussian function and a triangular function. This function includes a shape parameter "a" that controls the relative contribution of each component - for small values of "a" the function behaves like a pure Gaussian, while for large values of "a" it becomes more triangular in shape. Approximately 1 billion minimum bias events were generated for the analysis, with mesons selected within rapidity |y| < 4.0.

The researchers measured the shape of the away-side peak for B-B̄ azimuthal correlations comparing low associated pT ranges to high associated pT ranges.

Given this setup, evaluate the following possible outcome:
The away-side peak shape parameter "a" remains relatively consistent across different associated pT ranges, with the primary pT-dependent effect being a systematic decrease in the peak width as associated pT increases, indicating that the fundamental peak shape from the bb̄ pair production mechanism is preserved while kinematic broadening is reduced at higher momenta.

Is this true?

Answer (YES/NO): NO